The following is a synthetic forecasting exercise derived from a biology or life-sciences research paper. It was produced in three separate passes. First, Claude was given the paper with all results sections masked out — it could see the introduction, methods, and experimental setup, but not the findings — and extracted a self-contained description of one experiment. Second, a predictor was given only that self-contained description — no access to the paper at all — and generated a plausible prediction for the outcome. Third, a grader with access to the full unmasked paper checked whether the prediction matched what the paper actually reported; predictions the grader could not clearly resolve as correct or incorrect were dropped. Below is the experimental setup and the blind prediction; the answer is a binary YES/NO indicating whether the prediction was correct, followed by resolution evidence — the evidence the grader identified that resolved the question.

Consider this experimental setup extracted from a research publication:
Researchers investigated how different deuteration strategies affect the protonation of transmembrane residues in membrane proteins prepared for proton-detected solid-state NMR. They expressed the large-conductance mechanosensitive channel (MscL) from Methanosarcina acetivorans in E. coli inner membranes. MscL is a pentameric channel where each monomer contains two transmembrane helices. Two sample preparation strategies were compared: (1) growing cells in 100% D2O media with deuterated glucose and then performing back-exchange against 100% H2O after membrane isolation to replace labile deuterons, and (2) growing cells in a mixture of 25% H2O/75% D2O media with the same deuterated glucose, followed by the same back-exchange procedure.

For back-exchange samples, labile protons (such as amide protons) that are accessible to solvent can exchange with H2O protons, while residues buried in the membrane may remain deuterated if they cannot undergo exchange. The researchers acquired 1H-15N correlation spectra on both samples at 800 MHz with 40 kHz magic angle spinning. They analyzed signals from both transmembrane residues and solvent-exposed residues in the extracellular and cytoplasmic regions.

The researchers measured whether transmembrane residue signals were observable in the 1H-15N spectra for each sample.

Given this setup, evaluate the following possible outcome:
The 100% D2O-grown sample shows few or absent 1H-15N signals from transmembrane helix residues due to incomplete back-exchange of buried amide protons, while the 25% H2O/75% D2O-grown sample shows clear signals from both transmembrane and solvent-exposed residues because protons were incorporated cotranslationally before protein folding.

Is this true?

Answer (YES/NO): NO